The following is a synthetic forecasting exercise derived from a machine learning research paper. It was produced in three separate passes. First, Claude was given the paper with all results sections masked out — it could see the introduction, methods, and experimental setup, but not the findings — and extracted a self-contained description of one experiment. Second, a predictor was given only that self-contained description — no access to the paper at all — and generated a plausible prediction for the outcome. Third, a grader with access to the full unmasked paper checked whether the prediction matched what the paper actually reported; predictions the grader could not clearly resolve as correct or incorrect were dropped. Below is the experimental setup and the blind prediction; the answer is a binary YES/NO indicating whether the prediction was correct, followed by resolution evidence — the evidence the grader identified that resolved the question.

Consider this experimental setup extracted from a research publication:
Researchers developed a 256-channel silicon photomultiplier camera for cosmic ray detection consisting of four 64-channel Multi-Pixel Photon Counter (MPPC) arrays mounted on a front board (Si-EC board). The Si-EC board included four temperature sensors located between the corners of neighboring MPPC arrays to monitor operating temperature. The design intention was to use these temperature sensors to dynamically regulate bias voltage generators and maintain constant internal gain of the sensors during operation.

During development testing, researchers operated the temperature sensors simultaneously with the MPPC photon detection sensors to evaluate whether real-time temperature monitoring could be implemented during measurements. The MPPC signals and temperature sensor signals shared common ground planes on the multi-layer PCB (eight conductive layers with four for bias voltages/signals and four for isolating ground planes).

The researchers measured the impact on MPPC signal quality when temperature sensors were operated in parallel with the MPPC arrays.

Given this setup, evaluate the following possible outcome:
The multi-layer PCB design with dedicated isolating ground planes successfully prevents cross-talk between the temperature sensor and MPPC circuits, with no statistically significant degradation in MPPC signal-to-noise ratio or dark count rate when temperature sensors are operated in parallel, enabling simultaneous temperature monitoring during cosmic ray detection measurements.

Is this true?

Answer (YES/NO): NO